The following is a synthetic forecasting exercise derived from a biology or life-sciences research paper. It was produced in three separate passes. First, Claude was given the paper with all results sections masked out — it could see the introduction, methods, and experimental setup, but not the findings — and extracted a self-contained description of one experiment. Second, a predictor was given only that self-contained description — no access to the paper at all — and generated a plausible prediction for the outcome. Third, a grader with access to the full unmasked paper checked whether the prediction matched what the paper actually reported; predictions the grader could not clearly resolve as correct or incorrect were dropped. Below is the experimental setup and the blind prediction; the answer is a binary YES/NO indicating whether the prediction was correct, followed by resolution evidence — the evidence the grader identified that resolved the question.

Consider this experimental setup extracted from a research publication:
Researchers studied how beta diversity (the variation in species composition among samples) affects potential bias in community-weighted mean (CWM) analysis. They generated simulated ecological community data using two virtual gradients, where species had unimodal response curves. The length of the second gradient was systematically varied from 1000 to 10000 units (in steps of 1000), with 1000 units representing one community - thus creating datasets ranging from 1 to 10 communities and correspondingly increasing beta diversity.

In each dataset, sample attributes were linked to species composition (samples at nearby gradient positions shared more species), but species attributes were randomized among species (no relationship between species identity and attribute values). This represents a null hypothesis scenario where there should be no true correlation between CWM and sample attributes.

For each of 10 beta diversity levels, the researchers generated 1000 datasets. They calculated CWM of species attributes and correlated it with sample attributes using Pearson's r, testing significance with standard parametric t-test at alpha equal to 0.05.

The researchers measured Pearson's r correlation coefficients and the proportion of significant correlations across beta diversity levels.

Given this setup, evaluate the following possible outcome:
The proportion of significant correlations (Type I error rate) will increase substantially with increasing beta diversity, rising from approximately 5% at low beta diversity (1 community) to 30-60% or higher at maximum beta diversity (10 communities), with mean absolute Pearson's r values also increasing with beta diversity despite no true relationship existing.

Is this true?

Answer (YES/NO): NO